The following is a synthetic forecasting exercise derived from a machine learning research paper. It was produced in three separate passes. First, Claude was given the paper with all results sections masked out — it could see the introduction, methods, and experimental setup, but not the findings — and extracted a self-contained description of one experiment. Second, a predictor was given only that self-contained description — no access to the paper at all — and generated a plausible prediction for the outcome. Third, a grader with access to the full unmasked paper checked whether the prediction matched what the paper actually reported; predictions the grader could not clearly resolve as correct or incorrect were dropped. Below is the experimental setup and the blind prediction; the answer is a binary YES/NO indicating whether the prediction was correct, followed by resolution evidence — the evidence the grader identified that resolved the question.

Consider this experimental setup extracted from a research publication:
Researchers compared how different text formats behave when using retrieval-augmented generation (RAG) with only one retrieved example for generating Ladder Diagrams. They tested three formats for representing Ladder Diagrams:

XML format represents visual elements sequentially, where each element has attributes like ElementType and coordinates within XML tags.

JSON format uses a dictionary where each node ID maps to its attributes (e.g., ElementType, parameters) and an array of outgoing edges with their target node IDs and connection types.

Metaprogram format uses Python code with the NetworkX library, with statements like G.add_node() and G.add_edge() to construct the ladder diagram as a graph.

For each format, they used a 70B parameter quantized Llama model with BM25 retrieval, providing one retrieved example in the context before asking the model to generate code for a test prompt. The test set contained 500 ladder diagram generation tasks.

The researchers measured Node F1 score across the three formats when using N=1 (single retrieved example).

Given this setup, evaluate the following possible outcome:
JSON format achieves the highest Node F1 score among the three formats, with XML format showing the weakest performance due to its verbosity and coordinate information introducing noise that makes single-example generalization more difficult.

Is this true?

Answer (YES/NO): NO